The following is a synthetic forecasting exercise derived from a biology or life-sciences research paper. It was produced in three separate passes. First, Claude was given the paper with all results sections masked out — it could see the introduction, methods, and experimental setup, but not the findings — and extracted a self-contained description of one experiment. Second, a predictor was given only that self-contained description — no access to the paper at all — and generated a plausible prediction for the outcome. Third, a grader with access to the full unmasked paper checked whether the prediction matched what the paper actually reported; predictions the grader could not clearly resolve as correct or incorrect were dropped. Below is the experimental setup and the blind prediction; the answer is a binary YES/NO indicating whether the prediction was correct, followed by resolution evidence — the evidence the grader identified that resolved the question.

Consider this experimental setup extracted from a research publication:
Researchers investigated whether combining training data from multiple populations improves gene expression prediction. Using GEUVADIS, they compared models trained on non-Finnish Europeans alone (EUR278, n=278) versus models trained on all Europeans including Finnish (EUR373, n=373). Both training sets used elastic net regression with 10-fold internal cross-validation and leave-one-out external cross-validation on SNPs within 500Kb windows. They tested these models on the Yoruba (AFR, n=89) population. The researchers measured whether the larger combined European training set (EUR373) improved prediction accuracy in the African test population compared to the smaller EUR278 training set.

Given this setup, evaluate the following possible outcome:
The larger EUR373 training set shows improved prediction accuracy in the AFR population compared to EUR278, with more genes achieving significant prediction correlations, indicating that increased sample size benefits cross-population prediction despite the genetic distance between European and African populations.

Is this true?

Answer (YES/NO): NO